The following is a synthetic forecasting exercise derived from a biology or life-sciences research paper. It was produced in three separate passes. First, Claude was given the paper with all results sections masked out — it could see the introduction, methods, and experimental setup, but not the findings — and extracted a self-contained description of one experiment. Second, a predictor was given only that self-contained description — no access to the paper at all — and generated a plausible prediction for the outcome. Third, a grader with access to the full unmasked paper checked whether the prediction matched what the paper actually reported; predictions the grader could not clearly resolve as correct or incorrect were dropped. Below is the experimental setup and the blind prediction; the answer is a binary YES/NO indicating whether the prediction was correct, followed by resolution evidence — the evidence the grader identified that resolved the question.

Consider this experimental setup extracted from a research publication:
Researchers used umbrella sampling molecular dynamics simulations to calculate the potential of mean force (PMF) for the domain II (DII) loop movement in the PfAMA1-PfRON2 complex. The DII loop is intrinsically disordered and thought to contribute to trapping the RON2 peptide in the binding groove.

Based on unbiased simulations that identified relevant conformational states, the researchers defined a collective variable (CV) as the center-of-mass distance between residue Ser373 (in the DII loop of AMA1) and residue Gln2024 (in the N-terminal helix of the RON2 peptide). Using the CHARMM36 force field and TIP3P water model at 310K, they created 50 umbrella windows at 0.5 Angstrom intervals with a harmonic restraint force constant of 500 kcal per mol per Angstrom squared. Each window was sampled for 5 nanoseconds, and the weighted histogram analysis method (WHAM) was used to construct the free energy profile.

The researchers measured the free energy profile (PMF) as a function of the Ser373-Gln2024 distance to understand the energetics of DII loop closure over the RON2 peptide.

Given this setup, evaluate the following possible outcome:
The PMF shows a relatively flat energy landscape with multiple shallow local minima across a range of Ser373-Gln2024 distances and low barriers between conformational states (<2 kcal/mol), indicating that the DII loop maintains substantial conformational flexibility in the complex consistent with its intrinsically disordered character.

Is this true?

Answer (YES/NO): NO